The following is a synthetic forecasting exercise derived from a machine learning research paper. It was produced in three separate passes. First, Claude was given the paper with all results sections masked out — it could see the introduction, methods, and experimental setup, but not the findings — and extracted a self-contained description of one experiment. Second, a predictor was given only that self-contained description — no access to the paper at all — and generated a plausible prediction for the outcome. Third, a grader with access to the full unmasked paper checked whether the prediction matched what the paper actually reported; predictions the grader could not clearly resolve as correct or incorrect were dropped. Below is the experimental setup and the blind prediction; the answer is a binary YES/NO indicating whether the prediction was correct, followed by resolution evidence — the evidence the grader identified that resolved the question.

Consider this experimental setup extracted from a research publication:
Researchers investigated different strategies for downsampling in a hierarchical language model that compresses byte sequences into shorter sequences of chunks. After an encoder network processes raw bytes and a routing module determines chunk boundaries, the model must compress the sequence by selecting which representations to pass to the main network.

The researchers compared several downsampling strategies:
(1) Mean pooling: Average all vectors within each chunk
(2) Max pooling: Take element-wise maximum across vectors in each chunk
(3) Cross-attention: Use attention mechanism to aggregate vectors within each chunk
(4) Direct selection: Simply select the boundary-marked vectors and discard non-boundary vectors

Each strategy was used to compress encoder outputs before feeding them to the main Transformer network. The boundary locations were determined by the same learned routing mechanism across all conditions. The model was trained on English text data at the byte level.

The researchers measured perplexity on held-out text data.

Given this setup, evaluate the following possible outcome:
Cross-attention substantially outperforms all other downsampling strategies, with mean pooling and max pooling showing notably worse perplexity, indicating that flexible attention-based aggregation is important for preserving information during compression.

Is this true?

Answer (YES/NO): NO